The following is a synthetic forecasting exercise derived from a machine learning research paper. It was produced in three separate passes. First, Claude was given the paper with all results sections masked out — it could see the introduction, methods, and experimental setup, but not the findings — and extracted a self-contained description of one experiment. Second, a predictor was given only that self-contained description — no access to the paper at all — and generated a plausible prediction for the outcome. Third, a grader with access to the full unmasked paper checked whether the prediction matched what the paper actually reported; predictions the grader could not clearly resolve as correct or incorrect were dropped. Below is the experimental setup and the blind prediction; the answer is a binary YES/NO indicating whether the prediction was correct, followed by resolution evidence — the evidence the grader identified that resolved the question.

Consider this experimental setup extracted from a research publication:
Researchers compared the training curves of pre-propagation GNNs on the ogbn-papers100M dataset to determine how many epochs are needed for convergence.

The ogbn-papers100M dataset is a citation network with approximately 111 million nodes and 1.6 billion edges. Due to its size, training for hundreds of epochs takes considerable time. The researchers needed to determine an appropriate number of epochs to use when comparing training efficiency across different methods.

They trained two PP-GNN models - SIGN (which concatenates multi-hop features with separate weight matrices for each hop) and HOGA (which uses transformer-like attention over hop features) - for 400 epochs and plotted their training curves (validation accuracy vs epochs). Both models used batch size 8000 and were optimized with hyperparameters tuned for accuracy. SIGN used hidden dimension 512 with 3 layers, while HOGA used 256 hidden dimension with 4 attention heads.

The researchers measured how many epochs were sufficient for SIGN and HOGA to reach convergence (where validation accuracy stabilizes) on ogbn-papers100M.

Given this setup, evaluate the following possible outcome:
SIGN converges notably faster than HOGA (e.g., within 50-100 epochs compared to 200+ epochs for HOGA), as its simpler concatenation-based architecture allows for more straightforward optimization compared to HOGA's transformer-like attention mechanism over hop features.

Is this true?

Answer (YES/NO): NO